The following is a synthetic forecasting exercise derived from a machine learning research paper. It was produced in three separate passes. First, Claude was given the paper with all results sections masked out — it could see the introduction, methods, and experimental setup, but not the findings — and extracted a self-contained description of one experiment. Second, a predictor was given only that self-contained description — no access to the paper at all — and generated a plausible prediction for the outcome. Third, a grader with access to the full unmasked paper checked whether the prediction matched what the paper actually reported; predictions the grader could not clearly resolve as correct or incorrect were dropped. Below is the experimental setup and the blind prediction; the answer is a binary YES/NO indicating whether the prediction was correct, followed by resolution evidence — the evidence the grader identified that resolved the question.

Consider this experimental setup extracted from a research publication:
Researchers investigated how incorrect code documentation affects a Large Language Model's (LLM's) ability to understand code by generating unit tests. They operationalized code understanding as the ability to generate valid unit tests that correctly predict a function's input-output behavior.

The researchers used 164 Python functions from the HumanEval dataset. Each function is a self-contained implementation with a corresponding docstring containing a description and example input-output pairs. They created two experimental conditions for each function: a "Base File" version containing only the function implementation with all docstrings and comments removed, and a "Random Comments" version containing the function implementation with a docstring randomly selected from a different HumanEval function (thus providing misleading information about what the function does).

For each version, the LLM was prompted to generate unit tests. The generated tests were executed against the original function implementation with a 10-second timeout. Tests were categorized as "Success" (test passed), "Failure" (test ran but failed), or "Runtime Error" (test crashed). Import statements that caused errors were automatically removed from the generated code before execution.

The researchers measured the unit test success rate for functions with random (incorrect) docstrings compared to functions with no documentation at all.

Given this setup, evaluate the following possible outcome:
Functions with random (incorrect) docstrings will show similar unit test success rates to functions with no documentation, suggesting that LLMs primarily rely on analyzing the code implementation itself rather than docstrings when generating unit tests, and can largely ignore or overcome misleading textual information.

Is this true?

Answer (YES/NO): NO